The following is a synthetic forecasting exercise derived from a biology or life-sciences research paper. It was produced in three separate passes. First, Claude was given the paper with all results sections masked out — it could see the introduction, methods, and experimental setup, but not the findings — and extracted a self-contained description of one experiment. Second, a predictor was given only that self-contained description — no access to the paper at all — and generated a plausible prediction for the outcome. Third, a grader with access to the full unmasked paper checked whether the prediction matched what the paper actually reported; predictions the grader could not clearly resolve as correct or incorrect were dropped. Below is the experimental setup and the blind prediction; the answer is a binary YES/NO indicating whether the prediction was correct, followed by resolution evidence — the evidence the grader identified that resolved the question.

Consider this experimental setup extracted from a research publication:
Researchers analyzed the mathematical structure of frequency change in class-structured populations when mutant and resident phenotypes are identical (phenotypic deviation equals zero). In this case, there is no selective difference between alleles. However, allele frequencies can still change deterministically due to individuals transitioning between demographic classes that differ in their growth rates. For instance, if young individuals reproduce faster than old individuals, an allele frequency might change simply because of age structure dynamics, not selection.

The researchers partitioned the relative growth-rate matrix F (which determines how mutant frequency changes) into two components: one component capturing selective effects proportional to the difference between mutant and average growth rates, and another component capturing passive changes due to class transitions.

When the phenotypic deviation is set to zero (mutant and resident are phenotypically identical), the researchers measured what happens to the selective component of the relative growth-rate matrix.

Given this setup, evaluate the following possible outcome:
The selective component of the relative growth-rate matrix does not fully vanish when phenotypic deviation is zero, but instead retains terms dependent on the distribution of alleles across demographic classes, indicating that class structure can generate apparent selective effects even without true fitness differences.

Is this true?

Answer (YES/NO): NO